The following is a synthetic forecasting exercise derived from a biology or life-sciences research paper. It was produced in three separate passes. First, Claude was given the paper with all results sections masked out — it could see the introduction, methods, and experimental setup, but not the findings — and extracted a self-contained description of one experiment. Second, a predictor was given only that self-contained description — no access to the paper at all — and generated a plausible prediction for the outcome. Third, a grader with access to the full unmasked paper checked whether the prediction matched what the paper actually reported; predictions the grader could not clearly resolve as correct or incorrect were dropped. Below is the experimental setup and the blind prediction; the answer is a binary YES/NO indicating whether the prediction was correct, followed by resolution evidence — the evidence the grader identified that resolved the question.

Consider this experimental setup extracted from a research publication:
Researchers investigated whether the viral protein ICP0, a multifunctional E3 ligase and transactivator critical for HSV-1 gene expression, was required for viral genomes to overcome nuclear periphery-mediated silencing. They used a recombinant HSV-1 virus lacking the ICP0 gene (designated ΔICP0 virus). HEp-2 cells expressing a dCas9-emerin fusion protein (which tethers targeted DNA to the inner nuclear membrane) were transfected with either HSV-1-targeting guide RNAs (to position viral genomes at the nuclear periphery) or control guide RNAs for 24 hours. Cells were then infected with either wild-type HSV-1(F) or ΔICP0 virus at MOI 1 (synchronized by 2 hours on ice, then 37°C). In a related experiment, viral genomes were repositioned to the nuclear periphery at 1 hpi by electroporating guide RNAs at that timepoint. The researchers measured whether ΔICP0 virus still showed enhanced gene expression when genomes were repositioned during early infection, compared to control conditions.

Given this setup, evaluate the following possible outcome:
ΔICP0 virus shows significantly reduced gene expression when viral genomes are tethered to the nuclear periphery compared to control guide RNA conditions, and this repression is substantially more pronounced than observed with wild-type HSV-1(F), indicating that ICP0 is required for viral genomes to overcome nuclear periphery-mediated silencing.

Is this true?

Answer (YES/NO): NO